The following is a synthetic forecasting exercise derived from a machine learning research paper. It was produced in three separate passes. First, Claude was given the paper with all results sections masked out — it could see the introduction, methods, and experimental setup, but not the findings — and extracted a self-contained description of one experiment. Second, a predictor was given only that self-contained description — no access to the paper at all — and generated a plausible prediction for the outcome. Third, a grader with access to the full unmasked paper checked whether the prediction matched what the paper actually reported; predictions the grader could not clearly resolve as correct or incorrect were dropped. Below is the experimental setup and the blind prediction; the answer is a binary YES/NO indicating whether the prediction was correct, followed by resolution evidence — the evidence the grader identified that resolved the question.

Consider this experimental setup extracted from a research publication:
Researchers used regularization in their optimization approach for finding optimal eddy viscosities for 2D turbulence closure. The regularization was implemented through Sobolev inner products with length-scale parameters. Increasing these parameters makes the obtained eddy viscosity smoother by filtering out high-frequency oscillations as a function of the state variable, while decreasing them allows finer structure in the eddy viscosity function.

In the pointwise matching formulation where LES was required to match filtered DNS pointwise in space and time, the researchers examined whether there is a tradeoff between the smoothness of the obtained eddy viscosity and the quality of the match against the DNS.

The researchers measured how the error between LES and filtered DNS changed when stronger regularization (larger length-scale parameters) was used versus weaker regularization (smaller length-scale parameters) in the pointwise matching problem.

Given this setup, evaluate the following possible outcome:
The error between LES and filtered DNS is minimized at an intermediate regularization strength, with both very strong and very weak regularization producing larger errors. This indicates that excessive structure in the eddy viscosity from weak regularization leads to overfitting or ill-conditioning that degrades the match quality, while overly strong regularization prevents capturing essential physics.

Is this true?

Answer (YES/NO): NO